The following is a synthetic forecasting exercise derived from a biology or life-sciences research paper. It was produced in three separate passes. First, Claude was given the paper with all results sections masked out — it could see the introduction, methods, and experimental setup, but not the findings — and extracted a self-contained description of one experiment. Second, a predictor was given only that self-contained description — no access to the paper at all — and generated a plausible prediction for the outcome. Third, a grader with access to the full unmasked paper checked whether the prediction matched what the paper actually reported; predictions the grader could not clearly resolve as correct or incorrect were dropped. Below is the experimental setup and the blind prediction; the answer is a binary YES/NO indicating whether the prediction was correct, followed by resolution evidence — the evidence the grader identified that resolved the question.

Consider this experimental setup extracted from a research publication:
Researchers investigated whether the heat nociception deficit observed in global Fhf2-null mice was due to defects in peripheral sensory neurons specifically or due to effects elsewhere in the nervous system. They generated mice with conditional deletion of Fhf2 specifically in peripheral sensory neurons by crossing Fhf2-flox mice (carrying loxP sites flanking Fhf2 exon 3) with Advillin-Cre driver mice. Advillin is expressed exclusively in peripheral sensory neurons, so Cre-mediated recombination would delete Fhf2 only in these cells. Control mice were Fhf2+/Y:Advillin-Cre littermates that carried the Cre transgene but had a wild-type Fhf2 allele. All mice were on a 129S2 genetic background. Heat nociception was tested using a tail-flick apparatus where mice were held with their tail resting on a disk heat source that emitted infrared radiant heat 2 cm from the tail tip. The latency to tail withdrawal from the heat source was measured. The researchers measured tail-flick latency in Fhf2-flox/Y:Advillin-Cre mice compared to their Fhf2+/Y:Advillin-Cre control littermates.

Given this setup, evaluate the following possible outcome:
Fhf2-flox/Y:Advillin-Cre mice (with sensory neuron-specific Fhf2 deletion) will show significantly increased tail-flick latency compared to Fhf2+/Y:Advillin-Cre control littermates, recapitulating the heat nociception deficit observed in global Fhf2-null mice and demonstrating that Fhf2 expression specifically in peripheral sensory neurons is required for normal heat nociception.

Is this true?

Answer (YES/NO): YES